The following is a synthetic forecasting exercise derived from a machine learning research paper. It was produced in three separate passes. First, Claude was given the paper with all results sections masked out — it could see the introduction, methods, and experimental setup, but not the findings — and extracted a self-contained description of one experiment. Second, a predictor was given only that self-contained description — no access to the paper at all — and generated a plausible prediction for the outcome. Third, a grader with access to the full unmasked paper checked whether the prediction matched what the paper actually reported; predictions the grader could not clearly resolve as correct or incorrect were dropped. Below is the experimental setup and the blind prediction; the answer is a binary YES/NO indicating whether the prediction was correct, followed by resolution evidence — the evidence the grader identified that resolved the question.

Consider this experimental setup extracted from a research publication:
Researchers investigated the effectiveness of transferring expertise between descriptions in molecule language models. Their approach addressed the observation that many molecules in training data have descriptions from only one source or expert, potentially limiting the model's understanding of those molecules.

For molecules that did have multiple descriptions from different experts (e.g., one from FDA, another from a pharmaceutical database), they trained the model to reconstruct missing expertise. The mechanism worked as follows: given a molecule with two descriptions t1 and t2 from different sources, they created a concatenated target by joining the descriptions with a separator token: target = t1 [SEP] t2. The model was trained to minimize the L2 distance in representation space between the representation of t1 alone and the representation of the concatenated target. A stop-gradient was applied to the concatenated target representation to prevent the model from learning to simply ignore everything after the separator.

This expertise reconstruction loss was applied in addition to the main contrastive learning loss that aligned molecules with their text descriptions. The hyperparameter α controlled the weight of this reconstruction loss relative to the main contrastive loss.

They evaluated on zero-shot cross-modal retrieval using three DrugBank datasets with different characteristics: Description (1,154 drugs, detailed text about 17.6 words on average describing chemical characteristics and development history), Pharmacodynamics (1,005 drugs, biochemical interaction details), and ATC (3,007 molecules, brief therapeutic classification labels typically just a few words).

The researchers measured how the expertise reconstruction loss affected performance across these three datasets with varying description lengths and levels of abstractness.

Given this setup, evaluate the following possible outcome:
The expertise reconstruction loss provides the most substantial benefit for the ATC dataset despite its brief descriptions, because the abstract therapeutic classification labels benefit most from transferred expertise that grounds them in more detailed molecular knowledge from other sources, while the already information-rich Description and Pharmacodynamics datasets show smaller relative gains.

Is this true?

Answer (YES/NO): YES